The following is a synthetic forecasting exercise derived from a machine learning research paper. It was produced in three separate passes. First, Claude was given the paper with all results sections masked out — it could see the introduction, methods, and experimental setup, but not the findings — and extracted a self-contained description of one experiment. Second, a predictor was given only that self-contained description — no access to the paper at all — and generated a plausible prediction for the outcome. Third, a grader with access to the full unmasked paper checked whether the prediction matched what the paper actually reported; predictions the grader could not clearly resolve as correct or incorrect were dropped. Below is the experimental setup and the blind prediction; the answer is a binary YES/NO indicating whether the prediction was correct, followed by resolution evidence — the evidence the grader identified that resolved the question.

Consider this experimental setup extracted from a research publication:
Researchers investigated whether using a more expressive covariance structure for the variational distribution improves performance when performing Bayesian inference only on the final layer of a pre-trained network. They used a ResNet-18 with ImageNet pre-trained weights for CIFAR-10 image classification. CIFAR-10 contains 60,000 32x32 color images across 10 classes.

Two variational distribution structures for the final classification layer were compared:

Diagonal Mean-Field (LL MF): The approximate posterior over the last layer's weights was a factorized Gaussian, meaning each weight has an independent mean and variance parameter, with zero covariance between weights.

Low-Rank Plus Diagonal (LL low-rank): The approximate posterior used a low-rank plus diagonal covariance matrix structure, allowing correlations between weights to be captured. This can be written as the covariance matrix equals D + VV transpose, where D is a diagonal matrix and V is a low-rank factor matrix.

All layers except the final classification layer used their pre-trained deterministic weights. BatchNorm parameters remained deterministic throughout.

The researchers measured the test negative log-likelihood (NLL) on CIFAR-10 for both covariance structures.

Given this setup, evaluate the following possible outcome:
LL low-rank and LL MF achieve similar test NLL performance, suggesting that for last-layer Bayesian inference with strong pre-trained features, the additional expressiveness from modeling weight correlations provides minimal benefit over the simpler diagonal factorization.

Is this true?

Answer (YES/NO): YES